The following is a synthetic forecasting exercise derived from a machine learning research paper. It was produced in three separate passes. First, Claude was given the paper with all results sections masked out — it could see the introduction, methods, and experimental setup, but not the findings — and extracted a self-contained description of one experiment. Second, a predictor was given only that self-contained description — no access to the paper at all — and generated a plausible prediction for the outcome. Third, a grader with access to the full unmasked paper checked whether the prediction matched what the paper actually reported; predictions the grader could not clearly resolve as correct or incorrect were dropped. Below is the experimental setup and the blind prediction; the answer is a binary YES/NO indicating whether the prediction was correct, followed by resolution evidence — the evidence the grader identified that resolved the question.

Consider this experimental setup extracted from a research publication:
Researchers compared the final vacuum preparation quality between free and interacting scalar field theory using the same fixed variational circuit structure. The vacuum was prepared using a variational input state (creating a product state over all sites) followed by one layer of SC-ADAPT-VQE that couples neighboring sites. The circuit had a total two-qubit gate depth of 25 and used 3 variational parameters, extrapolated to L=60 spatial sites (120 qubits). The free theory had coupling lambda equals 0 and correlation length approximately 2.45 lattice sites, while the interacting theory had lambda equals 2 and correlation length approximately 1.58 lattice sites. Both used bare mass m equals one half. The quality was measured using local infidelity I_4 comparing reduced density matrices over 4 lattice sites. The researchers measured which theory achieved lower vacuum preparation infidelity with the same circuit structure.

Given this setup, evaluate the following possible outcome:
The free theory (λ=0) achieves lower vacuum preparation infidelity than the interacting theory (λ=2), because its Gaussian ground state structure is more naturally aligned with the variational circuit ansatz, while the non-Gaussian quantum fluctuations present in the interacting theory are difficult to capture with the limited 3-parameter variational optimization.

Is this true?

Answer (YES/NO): NO